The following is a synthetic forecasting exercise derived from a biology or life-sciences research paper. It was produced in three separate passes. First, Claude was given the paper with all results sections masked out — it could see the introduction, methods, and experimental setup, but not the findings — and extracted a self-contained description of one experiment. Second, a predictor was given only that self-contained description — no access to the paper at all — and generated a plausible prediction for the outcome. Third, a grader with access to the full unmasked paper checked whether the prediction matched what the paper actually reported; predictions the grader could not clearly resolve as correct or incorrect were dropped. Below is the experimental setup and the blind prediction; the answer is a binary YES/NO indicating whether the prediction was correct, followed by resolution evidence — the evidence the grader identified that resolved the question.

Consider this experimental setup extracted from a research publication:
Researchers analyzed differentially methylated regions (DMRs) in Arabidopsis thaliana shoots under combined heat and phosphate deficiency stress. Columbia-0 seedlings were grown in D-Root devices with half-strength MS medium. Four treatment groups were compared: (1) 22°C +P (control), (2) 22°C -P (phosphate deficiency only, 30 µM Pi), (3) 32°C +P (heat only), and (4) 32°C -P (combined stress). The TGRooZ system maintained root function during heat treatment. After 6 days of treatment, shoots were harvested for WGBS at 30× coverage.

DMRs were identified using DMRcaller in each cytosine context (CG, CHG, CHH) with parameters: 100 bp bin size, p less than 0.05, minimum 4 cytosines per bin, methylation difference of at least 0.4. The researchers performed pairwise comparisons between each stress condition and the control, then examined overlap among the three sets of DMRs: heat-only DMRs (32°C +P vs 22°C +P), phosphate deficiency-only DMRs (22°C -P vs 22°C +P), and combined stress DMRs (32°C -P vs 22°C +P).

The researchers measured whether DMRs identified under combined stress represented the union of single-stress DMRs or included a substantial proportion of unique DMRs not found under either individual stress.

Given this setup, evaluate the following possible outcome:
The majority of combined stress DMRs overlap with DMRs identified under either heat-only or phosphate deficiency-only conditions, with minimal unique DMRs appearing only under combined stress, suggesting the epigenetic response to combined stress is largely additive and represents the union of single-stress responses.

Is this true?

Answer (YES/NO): NO